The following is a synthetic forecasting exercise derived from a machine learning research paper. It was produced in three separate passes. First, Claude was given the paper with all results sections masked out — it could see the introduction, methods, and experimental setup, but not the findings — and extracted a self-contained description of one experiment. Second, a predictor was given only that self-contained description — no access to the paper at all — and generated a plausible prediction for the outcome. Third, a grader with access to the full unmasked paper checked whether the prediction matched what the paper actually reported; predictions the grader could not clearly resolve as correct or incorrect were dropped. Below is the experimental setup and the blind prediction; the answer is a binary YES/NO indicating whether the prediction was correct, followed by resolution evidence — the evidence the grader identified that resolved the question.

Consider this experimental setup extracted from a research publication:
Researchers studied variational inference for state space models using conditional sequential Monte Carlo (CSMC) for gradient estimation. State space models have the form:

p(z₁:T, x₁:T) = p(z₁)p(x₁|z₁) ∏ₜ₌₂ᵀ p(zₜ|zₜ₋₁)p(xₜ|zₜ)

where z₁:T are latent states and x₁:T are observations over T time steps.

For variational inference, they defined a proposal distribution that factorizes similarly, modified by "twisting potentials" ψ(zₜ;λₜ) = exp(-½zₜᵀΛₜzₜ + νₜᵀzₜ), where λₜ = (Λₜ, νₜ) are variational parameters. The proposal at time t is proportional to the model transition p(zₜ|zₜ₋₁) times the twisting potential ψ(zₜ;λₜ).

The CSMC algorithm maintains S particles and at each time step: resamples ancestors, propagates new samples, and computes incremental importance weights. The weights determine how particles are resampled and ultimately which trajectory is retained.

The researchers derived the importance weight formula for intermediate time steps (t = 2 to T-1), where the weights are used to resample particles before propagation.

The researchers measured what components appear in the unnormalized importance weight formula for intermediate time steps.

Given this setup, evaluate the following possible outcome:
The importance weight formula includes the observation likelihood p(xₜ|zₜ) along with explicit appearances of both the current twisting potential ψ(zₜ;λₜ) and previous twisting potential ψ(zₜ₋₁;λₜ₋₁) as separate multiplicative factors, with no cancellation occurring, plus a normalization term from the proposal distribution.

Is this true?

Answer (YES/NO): NO